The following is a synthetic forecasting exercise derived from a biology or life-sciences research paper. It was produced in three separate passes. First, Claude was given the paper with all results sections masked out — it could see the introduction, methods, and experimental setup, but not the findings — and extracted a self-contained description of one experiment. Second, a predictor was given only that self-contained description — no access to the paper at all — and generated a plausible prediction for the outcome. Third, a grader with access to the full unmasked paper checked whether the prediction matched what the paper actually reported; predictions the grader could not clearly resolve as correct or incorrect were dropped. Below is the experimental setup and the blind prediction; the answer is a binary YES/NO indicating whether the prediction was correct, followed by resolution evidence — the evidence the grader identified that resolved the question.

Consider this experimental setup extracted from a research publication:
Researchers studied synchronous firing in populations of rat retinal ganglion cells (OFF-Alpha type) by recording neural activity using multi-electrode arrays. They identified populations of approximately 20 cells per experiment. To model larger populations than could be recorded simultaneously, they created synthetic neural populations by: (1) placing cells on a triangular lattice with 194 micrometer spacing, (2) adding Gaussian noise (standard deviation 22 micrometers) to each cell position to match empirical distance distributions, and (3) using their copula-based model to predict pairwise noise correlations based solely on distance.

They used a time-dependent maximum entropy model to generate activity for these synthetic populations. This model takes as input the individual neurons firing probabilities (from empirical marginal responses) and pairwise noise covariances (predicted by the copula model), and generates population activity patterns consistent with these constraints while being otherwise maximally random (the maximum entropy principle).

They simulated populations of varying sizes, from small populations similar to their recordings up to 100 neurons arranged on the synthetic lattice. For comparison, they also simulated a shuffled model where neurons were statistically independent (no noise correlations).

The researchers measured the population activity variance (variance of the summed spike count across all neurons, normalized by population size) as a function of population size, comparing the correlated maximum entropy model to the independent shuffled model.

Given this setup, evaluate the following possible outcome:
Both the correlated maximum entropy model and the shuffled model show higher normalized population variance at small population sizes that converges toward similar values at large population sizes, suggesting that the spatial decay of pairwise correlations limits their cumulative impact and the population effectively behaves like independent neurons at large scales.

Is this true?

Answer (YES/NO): NO